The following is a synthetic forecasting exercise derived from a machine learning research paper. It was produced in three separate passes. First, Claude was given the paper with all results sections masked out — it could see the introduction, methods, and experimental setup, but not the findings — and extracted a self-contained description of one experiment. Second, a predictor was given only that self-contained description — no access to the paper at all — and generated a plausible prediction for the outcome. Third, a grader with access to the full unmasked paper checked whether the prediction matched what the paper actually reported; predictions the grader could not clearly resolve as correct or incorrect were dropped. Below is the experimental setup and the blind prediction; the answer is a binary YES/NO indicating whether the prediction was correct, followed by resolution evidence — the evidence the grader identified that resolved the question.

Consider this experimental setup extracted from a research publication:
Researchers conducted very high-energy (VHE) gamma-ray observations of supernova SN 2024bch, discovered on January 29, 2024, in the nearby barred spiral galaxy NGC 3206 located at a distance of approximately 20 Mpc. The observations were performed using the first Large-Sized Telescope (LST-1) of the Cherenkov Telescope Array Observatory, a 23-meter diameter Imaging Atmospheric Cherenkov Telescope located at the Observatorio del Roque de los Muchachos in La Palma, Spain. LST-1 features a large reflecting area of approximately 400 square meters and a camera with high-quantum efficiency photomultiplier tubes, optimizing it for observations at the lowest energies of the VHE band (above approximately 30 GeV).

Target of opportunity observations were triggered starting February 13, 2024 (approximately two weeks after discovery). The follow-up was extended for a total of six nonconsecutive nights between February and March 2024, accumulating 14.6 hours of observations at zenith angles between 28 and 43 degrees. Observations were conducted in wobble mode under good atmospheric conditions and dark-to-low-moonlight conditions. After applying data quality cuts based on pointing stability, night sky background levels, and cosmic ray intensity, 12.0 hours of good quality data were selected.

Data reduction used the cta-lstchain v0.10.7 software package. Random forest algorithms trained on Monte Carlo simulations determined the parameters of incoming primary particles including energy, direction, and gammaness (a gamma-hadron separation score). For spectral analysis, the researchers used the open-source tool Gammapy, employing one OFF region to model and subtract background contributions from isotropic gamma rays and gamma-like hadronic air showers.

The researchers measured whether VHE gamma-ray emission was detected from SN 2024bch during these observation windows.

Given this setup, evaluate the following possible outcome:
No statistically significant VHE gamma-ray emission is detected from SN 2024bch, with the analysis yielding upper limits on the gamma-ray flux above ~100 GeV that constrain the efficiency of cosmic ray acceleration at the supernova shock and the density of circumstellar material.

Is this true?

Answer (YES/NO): YES